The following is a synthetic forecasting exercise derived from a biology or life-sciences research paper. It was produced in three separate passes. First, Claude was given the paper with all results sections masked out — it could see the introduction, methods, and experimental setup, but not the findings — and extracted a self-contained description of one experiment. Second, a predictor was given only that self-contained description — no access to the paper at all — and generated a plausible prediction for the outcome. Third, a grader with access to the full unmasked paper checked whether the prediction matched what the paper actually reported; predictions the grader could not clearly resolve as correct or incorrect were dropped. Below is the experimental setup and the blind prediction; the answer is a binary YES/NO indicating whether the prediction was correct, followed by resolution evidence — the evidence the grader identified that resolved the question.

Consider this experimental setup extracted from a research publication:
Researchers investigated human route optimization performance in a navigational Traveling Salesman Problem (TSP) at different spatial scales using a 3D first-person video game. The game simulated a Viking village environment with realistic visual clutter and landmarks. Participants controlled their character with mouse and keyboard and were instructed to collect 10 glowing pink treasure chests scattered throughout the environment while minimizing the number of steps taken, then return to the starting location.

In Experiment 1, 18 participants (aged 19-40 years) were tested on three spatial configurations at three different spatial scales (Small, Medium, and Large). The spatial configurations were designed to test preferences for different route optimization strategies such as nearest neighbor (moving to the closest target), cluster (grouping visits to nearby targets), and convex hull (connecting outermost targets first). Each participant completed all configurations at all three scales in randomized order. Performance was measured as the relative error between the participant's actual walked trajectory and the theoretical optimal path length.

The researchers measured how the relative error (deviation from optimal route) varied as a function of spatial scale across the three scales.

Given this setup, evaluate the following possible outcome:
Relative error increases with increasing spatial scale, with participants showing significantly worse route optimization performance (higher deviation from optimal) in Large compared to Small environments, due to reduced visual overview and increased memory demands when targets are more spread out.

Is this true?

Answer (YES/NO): NO